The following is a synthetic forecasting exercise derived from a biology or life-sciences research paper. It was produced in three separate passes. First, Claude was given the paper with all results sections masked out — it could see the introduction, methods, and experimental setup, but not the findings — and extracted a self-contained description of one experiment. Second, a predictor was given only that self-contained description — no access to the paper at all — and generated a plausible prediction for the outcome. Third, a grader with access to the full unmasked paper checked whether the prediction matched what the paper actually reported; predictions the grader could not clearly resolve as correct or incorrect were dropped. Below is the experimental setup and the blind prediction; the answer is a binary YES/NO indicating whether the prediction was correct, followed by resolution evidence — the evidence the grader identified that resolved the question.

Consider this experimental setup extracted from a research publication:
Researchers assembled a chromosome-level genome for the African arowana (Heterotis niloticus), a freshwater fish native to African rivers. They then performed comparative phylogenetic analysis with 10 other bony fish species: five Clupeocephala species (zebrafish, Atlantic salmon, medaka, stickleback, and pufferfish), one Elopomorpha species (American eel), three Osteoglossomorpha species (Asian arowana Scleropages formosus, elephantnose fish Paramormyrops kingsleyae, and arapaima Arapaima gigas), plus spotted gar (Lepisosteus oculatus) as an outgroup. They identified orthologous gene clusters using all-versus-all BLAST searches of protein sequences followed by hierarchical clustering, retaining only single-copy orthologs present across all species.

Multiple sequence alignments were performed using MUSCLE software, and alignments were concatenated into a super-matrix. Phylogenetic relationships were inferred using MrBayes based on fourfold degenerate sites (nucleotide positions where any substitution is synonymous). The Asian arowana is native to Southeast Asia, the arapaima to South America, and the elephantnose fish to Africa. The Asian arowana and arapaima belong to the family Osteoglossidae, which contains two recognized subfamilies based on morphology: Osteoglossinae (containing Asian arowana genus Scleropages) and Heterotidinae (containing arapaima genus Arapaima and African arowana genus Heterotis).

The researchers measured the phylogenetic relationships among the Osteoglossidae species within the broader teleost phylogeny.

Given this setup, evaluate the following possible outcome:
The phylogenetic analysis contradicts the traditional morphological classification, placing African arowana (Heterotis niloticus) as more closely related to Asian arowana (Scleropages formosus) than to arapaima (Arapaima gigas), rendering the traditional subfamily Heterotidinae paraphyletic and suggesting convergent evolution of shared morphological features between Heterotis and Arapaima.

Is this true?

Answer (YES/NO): NO